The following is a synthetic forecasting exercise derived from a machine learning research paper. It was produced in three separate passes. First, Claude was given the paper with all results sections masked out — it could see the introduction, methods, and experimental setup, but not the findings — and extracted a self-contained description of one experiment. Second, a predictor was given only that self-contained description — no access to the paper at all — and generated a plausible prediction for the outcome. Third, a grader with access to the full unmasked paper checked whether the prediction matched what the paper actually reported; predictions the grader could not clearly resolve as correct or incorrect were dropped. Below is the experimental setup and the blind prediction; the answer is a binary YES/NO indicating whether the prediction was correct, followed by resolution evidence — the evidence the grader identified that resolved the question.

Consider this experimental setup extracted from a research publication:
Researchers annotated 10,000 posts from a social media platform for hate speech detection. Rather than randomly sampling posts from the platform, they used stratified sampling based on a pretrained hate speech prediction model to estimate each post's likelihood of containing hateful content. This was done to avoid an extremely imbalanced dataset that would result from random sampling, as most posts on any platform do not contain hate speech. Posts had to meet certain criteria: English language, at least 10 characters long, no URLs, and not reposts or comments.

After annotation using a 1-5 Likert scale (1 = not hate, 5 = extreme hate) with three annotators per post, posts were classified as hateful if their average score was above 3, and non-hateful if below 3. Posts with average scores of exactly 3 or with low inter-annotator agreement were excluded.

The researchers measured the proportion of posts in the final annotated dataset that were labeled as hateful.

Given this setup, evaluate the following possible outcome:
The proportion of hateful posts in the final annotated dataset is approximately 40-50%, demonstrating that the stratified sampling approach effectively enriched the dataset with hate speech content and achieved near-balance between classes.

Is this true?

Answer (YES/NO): NO